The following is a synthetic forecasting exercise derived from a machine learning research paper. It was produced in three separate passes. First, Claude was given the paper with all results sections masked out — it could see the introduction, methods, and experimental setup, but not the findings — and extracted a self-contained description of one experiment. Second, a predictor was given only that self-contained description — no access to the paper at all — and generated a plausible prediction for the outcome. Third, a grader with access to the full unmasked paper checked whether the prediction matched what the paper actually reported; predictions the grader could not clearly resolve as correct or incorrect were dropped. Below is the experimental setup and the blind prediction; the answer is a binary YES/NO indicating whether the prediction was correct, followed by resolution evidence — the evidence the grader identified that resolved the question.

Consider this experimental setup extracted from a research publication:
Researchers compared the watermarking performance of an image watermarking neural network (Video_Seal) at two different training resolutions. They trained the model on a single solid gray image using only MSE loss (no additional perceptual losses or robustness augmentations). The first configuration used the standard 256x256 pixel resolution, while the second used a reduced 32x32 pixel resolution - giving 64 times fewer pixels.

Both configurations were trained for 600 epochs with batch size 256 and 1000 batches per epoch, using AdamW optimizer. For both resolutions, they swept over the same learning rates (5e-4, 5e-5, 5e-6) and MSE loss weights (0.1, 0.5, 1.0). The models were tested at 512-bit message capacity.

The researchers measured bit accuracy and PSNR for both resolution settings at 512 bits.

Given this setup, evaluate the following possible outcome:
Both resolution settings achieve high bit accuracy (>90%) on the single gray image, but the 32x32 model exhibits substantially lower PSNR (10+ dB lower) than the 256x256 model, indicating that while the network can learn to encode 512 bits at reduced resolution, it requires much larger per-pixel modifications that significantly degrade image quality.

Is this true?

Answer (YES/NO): NO